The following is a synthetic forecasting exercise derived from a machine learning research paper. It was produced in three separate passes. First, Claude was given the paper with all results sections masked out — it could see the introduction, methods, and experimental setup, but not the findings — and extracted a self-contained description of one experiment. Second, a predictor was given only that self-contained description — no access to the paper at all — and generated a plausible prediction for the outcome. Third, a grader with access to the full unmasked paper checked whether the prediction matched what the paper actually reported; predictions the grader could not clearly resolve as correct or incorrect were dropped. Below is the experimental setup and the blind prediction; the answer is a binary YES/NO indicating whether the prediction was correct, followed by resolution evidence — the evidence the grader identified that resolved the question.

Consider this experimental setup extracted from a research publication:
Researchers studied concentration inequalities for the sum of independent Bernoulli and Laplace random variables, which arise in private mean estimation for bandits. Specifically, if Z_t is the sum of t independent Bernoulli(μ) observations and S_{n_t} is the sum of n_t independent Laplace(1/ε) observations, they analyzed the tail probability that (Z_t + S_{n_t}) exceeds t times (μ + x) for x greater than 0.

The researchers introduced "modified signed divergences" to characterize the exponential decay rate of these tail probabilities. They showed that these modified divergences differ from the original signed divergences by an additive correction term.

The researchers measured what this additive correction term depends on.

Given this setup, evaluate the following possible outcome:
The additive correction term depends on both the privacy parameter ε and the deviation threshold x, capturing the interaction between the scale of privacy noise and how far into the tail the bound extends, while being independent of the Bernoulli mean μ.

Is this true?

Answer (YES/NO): NO